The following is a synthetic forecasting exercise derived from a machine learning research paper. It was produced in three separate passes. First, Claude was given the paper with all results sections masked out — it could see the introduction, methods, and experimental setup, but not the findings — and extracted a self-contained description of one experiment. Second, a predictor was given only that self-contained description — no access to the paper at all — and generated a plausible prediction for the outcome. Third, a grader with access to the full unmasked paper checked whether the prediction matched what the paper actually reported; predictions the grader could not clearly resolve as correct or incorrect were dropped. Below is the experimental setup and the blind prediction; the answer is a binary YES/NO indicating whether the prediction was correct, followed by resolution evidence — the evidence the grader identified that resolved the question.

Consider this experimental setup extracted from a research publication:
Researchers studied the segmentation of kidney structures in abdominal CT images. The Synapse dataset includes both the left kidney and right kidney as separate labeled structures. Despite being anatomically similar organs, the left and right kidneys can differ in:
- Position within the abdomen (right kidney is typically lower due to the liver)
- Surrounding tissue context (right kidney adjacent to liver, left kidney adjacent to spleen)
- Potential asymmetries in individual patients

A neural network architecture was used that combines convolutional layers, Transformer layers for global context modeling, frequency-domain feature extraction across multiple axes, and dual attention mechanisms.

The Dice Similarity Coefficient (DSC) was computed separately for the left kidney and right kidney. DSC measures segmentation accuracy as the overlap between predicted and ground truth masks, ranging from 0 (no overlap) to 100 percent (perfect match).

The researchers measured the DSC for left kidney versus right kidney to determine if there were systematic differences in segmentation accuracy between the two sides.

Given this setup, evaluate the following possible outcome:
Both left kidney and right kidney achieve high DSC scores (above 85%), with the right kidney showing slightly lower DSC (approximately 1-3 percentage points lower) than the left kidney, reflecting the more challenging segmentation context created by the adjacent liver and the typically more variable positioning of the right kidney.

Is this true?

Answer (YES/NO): NO